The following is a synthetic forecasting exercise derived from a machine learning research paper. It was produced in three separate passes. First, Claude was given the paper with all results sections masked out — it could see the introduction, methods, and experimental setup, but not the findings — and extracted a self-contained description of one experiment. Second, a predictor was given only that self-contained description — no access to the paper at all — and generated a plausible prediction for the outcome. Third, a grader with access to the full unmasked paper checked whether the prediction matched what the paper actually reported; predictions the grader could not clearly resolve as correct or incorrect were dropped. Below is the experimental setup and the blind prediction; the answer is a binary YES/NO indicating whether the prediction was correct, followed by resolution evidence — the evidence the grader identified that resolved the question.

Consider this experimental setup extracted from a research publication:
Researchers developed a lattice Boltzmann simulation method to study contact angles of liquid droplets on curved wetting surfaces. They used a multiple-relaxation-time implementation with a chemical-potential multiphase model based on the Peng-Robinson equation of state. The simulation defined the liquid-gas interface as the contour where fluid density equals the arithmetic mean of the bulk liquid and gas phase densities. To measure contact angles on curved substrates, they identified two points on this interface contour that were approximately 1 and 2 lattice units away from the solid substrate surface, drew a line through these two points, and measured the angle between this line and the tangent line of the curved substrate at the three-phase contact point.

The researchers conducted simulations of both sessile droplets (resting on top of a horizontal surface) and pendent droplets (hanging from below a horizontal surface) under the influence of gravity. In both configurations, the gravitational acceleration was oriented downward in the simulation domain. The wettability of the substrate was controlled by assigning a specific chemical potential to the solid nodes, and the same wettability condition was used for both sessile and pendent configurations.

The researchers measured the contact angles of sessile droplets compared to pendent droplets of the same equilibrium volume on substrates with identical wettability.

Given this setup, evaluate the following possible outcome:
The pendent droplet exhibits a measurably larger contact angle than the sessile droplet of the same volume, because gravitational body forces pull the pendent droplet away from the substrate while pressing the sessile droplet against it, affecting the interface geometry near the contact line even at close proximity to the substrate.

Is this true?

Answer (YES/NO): NO